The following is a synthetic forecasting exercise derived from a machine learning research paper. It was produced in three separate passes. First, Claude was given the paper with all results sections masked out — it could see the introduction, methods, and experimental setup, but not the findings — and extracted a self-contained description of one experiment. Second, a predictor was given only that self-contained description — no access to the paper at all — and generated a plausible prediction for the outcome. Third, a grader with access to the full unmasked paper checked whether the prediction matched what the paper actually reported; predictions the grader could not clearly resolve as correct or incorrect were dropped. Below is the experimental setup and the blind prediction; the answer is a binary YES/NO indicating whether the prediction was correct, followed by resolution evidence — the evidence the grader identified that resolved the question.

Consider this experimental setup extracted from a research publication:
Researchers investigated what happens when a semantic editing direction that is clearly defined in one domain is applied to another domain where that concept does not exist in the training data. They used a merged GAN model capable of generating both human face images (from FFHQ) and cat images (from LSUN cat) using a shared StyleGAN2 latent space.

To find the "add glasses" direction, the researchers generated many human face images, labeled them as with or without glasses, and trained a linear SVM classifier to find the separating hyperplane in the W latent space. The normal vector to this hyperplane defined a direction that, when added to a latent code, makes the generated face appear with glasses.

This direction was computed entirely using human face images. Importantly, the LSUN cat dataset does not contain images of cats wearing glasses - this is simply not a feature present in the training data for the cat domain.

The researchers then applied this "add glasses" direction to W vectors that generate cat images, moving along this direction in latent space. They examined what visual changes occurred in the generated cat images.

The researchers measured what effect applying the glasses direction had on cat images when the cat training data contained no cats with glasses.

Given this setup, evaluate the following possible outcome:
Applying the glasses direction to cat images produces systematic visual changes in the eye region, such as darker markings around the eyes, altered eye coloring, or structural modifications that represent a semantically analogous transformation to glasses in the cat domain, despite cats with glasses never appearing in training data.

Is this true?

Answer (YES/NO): NO